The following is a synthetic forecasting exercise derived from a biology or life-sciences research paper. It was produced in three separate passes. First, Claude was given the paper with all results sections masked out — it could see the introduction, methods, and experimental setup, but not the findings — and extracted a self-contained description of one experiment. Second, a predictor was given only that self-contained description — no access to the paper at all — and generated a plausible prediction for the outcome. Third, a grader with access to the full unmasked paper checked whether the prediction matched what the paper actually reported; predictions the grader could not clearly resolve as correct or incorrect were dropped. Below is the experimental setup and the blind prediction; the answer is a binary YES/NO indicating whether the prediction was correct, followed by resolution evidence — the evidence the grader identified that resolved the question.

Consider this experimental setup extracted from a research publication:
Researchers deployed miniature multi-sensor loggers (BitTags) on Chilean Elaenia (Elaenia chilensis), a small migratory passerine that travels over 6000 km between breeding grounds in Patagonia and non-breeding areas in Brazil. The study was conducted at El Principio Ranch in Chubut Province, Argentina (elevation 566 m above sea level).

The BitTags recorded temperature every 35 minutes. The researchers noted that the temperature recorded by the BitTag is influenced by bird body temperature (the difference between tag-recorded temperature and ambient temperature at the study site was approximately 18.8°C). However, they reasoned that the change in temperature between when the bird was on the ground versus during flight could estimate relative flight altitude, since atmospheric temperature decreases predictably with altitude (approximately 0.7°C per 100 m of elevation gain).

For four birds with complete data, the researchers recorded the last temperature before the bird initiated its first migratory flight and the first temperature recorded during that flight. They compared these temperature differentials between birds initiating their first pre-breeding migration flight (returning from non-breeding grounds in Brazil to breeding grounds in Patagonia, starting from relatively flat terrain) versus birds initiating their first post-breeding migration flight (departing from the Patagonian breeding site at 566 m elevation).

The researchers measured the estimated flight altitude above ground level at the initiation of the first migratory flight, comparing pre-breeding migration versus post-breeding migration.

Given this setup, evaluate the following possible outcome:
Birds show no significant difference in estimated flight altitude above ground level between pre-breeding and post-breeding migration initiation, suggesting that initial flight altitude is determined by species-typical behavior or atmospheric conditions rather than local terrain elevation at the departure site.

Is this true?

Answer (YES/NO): NO